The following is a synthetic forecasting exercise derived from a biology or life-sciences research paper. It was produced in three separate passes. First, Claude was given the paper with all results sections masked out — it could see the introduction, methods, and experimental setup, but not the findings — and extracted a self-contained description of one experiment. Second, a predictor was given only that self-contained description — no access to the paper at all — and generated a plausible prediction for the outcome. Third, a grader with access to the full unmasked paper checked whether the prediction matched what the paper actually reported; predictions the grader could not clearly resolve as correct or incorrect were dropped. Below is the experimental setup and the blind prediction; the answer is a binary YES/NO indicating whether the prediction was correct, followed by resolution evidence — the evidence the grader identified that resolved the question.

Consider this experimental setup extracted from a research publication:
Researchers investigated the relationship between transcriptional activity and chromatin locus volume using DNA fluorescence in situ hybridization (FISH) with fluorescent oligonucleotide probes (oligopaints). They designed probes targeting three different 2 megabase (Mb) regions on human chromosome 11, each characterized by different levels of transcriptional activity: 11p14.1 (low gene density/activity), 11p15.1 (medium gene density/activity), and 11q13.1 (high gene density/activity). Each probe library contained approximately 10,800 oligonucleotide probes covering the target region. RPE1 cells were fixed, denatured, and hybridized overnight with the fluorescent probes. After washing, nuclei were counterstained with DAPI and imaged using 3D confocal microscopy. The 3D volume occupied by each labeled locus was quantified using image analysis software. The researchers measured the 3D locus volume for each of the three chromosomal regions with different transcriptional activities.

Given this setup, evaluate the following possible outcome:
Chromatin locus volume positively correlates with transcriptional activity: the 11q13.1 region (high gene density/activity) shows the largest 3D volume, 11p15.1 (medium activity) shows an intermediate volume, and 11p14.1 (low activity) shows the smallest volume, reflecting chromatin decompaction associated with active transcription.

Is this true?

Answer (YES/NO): YES